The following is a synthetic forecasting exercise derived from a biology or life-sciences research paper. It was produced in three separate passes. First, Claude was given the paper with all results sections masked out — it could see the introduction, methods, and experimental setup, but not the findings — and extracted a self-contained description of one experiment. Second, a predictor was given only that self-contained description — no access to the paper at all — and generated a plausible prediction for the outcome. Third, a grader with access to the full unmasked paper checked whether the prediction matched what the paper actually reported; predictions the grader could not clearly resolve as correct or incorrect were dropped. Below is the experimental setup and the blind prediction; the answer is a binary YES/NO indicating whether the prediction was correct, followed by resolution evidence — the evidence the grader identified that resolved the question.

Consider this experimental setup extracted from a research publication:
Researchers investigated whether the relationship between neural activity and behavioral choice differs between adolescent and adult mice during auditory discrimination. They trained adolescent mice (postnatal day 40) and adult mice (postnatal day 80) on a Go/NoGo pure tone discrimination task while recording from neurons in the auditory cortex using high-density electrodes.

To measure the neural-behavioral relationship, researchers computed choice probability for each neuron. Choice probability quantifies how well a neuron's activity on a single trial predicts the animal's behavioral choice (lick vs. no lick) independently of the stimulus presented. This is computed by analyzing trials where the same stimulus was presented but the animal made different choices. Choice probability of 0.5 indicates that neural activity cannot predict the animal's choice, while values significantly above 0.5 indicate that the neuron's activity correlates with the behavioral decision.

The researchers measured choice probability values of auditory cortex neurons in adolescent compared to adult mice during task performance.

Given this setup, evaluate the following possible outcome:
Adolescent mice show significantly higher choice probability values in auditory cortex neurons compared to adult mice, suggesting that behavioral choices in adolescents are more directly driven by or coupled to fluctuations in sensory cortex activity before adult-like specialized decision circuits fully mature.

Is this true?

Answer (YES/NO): NO